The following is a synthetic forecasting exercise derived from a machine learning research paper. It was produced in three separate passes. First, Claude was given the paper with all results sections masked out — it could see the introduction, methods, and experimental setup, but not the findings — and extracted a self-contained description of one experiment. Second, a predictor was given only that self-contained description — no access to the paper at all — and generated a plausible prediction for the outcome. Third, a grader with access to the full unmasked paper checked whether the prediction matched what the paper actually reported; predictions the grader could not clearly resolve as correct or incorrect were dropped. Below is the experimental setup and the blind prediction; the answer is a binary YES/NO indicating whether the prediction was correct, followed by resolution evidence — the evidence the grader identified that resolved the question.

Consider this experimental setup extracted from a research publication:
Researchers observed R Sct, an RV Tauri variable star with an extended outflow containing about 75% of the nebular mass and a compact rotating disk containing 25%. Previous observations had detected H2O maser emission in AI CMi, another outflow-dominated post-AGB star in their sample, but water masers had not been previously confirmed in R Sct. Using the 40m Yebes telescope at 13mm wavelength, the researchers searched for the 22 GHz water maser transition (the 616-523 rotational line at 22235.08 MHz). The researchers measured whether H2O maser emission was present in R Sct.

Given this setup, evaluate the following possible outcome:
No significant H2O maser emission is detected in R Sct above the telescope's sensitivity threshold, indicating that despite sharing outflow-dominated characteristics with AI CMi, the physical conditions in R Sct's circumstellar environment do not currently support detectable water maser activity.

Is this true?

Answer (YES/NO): NO